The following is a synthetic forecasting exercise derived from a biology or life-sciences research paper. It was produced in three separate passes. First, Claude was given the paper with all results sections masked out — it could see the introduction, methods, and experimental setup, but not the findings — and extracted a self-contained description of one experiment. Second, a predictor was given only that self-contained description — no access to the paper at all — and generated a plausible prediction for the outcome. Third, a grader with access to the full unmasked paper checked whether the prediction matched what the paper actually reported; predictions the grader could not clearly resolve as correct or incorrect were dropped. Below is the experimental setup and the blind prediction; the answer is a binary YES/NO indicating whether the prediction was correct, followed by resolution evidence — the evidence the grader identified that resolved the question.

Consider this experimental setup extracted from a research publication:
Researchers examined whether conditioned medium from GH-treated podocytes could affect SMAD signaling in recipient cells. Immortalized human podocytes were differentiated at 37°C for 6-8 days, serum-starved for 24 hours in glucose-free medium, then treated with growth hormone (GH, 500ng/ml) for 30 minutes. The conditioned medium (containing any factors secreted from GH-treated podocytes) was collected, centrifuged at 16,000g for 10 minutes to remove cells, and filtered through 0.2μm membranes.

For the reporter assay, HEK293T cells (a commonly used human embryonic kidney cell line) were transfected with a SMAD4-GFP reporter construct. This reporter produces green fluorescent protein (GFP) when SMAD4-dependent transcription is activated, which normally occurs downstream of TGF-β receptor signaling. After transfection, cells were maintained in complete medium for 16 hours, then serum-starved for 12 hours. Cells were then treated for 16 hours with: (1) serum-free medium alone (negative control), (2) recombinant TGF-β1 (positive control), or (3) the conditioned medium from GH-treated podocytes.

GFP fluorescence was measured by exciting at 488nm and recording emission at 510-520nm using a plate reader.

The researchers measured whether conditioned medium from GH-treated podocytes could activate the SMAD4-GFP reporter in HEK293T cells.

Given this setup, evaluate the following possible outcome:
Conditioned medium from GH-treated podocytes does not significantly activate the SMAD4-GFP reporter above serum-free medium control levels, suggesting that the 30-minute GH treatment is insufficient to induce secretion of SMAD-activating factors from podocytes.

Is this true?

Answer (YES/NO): NO